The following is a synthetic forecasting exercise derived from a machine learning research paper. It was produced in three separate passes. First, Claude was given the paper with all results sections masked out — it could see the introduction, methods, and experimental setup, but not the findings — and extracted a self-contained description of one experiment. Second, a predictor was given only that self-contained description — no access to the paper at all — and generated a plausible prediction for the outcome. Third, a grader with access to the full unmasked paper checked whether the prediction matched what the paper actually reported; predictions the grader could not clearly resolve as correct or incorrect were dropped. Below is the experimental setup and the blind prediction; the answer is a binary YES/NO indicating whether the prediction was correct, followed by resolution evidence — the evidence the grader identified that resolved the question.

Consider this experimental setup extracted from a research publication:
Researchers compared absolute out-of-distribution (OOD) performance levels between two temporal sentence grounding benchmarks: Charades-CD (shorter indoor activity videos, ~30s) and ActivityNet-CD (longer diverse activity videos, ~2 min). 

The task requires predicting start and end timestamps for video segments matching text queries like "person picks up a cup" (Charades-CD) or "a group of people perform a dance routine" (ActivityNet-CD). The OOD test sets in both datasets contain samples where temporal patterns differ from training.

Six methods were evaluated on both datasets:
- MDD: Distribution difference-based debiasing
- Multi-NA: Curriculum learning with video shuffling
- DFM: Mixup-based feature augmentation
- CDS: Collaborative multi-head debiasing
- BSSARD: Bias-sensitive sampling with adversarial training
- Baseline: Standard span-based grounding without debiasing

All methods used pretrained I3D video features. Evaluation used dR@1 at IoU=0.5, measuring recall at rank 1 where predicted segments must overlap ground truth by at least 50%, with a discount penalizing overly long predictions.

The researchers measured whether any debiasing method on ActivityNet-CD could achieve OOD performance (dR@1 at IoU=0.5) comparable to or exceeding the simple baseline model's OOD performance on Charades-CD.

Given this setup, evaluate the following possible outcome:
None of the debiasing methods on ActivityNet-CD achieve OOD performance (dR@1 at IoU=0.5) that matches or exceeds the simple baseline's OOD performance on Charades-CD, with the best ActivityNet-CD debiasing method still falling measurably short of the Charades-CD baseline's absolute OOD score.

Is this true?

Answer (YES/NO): YES